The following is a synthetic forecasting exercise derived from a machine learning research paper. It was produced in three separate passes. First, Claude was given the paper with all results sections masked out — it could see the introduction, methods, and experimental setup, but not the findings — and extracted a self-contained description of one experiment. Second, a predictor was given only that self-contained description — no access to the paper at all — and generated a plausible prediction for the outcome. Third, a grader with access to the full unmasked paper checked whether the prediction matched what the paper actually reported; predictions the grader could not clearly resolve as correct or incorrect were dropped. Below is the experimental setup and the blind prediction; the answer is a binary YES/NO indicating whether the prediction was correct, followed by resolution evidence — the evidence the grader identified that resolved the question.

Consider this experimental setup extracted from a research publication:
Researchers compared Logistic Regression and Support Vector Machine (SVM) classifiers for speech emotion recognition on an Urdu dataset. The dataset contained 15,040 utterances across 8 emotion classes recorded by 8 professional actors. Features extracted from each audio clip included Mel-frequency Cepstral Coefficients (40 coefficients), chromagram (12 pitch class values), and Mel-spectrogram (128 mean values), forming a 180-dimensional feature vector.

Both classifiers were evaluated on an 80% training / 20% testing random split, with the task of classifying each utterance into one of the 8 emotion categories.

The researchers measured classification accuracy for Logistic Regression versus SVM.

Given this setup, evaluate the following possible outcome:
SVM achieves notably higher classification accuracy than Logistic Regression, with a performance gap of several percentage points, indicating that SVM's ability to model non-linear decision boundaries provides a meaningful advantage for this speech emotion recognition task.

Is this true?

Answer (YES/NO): NO